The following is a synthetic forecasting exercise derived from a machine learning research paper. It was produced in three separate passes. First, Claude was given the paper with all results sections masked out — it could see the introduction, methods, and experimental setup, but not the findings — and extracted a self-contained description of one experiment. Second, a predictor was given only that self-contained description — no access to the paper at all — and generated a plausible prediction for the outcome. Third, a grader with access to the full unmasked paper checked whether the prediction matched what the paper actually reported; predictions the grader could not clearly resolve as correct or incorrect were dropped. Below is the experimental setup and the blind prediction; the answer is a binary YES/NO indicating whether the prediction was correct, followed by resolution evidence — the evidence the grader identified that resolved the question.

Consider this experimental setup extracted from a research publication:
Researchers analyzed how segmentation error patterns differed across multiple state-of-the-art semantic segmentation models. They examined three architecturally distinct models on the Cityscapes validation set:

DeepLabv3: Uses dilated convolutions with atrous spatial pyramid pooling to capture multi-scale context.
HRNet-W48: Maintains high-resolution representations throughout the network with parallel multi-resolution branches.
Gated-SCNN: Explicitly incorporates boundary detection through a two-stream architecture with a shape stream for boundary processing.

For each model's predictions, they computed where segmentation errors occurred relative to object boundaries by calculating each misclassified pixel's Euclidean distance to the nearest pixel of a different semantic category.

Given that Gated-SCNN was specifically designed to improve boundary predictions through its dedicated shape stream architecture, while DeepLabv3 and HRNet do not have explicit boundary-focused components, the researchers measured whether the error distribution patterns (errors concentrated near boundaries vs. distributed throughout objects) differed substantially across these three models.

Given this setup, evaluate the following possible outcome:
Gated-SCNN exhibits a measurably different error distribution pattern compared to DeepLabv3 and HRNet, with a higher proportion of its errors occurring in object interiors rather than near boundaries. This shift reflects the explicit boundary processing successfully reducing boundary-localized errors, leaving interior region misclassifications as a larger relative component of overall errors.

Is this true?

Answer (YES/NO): NO